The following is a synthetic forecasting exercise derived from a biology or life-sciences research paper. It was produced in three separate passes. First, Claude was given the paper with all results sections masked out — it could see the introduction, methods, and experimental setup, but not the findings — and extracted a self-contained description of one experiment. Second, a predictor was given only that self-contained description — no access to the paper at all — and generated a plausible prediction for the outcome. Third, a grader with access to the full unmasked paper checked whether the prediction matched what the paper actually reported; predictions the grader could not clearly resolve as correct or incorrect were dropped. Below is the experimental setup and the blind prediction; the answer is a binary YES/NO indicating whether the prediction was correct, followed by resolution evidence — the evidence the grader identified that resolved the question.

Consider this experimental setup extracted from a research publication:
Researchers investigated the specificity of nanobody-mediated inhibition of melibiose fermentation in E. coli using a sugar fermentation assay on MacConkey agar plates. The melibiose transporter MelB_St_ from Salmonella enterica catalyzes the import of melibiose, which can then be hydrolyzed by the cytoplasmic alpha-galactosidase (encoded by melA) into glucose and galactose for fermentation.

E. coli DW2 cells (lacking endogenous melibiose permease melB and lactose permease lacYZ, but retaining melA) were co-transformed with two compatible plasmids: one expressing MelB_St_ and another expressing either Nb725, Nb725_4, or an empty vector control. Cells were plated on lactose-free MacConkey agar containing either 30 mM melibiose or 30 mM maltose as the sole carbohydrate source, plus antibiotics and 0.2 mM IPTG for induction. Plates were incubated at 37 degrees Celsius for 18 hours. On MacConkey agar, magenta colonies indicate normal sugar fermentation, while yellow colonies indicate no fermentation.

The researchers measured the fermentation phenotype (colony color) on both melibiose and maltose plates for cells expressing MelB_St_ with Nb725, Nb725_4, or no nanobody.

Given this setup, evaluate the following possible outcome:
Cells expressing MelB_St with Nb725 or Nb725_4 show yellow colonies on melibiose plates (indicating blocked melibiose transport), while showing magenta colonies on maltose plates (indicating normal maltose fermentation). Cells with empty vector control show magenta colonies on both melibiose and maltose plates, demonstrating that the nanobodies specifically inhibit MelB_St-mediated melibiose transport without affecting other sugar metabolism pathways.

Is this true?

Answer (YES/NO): YES